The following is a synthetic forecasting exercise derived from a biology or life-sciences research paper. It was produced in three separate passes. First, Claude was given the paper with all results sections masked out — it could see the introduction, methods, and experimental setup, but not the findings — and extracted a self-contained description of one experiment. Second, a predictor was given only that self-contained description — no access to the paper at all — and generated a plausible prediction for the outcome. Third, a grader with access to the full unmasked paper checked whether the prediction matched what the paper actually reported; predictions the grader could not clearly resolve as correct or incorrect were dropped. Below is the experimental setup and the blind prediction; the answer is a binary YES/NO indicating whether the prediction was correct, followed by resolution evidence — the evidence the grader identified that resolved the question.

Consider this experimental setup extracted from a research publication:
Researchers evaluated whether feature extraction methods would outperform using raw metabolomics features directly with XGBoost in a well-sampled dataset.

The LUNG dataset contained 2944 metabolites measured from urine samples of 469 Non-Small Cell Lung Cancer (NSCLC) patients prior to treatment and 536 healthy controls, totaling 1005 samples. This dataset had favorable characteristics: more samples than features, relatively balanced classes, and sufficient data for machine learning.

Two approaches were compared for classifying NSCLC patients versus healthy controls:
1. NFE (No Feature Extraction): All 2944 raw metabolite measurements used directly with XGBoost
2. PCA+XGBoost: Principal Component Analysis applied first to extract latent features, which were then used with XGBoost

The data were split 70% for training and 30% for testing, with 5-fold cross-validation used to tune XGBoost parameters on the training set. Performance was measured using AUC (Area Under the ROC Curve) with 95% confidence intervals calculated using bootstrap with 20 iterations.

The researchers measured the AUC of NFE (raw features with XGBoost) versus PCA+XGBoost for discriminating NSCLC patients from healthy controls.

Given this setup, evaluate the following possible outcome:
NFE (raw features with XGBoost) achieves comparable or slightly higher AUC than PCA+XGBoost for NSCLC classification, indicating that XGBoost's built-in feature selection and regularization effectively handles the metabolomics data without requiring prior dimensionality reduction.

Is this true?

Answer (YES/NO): YES